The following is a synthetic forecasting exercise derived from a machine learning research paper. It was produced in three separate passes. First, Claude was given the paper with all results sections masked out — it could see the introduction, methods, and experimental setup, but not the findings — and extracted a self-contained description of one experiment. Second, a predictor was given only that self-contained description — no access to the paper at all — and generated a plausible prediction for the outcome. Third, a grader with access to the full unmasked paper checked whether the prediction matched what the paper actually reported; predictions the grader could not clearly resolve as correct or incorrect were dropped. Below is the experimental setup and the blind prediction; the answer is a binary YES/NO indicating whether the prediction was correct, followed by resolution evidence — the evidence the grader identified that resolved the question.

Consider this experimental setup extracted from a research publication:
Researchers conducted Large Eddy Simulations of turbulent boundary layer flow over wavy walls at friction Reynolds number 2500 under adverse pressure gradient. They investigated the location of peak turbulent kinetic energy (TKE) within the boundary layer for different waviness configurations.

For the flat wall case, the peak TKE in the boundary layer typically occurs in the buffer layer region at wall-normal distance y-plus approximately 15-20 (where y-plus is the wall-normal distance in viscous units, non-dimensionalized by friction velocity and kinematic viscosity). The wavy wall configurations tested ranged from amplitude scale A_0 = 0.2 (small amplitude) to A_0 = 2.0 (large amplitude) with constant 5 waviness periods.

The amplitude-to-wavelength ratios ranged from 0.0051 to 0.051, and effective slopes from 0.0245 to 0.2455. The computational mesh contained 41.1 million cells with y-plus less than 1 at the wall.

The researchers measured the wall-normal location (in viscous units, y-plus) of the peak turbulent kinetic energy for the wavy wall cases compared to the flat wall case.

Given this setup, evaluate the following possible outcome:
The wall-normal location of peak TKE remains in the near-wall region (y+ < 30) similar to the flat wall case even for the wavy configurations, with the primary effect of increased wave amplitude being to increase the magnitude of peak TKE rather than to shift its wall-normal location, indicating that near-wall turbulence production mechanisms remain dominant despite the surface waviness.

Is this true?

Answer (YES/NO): NO